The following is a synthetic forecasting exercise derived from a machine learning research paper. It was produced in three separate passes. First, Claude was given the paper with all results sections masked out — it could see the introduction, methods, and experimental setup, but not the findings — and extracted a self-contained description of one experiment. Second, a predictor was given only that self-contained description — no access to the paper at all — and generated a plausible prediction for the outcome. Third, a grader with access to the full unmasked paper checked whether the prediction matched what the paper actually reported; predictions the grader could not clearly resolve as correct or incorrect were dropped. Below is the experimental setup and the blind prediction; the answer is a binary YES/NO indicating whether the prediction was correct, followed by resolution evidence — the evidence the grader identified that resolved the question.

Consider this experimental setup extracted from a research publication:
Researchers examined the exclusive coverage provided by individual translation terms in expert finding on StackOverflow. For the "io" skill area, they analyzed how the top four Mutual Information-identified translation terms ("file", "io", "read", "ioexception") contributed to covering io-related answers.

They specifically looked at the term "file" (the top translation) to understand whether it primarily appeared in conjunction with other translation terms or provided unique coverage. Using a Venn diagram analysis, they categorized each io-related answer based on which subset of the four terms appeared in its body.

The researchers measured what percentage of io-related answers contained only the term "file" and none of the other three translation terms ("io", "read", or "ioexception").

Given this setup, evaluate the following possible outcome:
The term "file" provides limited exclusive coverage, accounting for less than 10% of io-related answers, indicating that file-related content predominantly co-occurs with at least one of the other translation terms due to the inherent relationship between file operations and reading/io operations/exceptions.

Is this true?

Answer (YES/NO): NO